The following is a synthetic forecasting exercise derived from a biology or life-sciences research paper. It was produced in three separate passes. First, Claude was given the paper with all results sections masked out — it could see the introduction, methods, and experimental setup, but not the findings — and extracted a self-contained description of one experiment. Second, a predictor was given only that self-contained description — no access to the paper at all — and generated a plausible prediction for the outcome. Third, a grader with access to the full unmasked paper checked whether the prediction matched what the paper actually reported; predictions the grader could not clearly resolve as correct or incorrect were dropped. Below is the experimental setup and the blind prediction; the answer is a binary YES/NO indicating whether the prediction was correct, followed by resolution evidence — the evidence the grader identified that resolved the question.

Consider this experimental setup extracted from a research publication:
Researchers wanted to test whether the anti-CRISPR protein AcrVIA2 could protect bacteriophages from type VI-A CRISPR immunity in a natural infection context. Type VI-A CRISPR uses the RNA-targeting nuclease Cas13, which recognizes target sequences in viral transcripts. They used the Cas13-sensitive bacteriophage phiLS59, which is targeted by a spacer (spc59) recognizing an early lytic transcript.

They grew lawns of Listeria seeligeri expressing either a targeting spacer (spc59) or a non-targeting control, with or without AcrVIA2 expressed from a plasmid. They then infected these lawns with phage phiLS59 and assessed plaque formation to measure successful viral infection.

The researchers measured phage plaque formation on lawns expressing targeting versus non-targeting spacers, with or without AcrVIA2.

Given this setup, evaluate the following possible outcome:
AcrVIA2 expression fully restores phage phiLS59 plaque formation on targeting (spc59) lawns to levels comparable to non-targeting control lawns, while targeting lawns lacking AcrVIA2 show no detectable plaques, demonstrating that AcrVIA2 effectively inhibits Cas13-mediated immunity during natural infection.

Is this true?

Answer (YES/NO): NO